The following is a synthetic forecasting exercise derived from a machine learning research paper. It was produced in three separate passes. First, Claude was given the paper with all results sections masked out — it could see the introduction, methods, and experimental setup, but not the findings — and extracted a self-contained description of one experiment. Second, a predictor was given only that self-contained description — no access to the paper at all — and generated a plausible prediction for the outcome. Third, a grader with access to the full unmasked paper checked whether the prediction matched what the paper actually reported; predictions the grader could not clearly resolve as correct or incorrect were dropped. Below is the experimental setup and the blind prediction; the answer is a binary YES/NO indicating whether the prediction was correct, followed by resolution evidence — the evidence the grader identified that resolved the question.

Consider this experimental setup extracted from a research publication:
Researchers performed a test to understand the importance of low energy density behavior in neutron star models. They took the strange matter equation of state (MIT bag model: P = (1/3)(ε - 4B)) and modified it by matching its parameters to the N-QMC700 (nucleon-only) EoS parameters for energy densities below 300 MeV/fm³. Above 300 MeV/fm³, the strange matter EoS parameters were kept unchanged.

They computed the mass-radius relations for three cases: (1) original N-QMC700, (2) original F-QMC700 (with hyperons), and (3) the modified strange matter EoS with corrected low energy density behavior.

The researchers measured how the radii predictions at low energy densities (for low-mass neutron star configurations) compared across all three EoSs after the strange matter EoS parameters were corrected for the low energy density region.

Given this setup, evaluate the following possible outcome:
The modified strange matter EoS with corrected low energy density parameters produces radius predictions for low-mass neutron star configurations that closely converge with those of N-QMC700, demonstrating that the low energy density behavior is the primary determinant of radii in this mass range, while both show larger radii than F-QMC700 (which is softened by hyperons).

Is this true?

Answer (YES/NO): NO